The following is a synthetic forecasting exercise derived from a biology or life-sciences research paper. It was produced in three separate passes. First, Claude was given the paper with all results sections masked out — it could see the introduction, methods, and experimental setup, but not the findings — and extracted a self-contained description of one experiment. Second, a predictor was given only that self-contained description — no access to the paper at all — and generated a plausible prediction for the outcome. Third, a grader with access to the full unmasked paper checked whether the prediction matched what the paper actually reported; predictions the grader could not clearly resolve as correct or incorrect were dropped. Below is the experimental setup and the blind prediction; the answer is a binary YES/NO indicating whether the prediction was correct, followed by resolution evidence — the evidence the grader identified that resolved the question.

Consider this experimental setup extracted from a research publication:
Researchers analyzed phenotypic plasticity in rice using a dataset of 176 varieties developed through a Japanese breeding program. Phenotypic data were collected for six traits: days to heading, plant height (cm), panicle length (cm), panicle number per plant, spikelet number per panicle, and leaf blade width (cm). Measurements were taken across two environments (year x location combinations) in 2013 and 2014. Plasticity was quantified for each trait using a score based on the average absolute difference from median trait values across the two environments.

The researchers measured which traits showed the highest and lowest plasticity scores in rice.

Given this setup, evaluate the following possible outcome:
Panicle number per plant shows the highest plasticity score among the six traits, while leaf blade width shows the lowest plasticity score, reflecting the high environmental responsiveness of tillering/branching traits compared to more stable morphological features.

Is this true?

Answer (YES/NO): NO